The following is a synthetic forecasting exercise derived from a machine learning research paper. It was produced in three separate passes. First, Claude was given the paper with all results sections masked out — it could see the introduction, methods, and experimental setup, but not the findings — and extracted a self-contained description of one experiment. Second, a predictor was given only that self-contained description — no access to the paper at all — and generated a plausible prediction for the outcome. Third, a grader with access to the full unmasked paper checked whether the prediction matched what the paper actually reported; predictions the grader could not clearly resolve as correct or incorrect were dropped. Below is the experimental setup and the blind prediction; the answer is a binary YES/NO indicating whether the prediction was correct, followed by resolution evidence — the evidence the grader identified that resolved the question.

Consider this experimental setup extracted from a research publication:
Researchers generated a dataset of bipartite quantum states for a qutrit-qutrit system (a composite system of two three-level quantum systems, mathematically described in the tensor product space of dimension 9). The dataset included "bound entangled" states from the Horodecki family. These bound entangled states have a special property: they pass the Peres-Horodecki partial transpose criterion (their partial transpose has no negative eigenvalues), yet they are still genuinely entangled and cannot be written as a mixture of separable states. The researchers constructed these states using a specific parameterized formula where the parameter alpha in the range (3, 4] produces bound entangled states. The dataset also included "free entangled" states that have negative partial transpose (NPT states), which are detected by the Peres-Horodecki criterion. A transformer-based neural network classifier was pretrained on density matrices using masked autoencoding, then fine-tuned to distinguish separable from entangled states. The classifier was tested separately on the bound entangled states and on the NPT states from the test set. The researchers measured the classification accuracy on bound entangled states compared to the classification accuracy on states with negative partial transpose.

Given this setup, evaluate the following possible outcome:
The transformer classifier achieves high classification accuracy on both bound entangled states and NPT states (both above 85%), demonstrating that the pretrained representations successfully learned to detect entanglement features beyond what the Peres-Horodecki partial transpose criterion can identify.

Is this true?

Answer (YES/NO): YES